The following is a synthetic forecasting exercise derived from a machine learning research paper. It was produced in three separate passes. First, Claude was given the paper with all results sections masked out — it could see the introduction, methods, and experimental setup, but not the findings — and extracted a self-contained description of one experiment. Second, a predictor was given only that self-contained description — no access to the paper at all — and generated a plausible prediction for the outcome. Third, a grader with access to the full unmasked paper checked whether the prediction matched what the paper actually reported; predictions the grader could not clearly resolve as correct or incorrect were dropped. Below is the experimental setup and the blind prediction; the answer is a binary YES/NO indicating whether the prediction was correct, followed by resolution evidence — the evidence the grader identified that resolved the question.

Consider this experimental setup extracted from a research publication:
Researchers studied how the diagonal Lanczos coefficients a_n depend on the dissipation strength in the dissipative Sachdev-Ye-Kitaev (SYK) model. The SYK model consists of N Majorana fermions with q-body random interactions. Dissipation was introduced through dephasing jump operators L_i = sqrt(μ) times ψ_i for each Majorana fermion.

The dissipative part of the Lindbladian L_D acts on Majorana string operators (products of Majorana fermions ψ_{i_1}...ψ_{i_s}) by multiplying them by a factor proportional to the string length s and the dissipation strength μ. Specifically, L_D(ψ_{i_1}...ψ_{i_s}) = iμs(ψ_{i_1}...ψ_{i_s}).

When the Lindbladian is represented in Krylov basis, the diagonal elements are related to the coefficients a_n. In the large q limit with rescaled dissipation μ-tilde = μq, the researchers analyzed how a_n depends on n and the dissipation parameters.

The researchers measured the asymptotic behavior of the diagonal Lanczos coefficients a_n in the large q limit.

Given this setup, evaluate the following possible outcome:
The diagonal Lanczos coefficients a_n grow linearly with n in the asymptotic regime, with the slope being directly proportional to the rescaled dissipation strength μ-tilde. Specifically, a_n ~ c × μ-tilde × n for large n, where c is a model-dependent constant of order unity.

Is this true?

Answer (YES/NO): YES